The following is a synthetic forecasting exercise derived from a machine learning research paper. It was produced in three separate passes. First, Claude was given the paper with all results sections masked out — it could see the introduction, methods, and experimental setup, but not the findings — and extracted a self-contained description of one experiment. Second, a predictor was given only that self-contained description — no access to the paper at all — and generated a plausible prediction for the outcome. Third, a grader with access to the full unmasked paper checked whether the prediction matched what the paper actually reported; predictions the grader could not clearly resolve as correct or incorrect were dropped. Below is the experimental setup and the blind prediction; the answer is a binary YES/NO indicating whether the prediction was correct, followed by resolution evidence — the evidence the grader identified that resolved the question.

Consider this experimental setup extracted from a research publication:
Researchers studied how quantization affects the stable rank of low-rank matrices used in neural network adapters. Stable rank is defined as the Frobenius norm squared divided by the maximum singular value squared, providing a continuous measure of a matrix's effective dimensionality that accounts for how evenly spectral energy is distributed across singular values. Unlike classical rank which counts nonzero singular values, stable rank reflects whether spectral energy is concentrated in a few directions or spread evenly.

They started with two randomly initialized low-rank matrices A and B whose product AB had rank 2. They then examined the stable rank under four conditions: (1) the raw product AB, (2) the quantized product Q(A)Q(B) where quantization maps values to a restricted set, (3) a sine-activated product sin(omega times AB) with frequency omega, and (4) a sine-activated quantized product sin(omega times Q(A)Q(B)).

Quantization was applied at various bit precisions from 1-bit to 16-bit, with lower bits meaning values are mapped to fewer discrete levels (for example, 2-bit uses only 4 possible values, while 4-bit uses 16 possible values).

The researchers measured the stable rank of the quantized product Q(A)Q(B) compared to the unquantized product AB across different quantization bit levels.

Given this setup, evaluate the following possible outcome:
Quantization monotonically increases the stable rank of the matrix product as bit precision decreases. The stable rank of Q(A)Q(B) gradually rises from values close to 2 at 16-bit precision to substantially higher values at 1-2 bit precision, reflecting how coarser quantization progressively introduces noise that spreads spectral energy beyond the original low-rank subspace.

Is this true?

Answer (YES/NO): NO